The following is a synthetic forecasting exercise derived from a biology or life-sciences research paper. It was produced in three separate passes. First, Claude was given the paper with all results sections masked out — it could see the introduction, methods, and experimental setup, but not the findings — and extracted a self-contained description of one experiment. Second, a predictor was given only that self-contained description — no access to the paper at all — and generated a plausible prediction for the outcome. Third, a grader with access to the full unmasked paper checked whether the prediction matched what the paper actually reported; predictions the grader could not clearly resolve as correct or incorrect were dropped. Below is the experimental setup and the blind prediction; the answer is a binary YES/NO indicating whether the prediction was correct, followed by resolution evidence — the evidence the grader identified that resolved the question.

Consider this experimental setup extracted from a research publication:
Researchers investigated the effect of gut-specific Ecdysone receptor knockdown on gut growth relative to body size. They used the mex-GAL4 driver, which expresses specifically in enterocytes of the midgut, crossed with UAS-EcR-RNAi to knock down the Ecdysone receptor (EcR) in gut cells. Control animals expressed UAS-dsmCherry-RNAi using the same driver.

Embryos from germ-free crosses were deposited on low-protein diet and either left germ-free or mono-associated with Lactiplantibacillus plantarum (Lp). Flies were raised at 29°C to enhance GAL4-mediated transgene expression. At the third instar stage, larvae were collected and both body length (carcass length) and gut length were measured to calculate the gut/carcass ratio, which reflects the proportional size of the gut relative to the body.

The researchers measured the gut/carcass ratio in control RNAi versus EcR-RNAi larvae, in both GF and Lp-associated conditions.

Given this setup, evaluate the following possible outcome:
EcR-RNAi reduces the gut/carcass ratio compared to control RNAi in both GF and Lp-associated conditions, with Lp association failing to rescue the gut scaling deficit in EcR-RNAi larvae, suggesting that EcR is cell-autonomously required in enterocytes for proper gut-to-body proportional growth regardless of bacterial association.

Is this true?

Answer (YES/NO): NO